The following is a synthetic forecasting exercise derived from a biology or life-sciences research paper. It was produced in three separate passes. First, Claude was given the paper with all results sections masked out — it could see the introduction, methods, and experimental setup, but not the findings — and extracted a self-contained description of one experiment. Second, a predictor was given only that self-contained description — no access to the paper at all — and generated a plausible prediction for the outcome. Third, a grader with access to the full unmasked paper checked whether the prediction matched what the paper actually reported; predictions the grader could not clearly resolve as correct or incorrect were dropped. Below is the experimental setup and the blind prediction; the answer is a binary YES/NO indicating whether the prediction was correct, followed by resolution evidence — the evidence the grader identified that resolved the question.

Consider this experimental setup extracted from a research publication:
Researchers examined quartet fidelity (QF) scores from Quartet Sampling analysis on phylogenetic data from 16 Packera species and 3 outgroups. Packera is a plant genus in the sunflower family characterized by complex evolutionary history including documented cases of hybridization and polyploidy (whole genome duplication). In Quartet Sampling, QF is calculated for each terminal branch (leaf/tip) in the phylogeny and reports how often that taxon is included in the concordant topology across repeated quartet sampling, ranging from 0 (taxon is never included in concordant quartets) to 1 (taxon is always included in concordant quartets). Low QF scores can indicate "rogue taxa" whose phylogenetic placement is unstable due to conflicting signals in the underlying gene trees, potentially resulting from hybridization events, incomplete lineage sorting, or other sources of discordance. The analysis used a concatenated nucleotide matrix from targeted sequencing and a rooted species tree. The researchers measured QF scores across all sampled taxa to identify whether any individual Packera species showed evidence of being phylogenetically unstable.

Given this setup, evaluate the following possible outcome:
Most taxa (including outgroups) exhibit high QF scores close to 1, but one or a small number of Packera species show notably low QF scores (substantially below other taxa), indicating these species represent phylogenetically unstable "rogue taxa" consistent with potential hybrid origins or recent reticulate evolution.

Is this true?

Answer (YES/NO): NO